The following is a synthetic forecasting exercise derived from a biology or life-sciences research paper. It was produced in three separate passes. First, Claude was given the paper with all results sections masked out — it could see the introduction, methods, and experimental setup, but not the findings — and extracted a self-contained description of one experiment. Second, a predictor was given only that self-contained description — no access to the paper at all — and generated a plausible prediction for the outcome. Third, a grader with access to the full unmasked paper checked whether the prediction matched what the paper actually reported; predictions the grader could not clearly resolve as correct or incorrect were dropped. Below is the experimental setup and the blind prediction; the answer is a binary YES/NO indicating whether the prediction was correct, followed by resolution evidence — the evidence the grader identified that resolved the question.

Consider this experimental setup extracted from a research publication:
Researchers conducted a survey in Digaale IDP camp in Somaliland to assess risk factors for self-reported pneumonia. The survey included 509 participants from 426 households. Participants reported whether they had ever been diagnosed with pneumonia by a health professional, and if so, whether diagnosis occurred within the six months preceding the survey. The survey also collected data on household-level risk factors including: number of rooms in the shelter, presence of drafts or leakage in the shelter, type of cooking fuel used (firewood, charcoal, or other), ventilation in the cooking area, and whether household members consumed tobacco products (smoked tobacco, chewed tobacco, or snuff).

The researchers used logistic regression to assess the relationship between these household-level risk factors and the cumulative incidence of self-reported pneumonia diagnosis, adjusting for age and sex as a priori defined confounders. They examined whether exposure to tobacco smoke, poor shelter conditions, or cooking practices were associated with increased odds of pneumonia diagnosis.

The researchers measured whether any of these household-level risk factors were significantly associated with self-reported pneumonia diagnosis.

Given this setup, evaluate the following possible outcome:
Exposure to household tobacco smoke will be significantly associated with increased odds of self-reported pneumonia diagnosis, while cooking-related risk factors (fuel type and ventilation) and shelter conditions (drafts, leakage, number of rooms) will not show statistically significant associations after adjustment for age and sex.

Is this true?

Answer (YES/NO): NO